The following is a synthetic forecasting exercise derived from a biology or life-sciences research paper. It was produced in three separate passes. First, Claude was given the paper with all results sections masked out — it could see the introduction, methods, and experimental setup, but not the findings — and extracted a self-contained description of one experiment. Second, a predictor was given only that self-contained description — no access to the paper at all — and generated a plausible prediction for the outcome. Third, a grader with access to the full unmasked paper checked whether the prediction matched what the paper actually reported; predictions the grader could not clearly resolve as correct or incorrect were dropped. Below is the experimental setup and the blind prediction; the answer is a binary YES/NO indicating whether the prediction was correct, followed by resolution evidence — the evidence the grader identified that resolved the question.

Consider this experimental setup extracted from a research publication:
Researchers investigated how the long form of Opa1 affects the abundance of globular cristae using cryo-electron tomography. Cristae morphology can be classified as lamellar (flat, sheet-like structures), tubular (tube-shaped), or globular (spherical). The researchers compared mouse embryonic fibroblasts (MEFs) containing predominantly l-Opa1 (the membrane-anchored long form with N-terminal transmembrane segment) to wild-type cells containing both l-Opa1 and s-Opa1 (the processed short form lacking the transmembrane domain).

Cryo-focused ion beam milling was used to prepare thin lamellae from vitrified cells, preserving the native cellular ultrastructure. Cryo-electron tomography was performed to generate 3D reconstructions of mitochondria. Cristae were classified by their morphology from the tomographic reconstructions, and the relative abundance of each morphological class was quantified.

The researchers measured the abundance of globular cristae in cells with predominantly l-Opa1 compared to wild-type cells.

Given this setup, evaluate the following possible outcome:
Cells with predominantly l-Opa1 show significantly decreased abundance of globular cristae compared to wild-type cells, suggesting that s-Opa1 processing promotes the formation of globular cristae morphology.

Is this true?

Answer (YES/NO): NO